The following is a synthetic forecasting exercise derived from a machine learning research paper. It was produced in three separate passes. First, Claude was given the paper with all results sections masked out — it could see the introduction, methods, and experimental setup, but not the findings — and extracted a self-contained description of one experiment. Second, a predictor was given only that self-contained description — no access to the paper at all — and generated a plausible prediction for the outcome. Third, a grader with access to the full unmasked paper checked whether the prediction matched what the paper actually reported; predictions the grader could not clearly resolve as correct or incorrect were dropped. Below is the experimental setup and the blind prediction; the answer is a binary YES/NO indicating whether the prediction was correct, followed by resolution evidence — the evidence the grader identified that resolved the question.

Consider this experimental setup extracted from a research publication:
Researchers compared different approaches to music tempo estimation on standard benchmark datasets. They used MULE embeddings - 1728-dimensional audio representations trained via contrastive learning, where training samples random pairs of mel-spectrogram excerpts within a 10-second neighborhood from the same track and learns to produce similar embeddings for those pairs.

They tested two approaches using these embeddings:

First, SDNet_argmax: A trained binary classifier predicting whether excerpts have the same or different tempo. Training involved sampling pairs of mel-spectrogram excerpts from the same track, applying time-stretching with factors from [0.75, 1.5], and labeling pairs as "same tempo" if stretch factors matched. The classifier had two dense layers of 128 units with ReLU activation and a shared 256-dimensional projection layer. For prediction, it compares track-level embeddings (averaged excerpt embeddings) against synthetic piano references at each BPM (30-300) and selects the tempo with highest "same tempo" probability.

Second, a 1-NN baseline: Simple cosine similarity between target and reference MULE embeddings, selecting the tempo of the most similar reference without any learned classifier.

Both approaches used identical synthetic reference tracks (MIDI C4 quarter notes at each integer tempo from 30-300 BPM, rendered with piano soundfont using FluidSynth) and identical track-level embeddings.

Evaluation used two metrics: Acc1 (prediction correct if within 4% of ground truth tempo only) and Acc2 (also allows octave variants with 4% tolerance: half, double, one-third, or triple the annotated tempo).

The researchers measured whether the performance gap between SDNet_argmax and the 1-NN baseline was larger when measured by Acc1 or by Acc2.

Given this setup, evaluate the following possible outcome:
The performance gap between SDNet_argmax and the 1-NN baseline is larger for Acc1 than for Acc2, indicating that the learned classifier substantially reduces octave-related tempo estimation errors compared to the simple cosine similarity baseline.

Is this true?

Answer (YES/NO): YES